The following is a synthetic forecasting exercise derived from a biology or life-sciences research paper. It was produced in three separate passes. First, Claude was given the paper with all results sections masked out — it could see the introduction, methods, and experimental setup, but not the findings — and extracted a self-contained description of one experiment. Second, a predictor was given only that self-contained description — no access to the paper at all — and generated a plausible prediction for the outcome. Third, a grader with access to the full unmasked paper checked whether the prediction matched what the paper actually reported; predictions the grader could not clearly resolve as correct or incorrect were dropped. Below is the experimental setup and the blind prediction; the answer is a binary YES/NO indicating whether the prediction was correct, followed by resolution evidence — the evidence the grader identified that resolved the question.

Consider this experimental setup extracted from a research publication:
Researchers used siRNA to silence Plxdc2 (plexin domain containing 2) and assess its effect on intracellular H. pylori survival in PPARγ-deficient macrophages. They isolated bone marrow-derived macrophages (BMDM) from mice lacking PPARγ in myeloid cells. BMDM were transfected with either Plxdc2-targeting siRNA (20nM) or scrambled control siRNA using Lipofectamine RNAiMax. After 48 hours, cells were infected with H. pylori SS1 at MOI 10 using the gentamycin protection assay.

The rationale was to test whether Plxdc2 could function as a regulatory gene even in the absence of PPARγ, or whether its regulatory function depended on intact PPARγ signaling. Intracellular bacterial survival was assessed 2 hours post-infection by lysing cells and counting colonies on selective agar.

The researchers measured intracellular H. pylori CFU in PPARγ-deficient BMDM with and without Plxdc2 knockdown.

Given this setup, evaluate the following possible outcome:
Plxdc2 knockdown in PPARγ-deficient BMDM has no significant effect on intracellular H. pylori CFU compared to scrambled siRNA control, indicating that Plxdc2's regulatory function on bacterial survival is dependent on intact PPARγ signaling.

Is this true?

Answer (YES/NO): YES